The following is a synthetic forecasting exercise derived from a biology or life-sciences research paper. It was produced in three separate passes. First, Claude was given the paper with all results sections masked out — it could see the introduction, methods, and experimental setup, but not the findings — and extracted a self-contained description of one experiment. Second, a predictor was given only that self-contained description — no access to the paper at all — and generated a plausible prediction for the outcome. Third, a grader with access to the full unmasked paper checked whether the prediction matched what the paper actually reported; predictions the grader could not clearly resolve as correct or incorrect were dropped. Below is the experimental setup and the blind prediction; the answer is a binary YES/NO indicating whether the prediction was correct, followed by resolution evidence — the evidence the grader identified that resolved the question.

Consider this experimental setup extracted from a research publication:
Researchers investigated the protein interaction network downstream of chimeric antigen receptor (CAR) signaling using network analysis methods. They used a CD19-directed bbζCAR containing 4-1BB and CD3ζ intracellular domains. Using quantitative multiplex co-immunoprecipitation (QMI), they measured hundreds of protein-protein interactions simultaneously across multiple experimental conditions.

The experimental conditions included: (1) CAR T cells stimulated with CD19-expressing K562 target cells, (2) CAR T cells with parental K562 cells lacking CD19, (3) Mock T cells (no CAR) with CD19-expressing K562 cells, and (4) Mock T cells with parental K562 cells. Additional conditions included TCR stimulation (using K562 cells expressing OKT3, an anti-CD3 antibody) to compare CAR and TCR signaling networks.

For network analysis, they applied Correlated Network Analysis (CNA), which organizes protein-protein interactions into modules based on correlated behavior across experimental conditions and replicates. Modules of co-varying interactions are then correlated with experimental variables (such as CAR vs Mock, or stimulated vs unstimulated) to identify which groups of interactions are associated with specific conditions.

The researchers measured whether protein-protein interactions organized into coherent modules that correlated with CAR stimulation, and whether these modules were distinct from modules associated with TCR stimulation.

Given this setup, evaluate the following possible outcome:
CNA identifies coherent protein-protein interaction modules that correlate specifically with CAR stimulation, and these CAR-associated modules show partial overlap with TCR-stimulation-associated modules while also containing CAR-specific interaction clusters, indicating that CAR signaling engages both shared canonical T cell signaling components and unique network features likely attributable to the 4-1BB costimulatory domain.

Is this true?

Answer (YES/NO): YES